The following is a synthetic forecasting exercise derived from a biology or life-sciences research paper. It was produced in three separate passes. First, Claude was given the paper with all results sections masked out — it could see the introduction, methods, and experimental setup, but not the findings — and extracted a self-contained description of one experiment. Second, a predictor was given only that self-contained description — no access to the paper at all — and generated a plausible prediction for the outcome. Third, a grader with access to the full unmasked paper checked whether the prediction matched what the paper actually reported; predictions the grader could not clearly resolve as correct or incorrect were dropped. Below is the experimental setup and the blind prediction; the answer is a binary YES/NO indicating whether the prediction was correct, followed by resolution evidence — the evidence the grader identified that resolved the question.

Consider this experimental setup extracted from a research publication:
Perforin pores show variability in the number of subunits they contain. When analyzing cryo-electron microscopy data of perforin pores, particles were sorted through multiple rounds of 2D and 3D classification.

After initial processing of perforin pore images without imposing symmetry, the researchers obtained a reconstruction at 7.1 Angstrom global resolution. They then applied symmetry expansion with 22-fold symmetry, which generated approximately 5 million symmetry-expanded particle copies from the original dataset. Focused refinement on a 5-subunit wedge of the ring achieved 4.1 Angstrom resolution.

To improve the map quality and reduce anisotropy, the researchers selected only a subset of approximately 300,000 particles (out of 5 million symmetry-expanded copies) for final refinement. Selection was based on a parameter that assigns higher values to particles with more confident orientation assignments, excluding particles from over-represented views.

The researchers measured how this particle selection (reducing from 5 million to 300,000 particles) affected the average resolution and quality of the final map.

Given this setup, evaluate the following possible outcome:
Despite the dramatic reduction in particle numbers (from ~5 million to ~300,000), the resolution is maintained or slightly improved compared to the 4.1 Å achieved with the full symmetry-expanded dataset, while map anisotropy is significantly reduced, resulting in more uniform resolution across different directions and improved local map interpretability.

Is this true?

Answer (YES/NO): NO